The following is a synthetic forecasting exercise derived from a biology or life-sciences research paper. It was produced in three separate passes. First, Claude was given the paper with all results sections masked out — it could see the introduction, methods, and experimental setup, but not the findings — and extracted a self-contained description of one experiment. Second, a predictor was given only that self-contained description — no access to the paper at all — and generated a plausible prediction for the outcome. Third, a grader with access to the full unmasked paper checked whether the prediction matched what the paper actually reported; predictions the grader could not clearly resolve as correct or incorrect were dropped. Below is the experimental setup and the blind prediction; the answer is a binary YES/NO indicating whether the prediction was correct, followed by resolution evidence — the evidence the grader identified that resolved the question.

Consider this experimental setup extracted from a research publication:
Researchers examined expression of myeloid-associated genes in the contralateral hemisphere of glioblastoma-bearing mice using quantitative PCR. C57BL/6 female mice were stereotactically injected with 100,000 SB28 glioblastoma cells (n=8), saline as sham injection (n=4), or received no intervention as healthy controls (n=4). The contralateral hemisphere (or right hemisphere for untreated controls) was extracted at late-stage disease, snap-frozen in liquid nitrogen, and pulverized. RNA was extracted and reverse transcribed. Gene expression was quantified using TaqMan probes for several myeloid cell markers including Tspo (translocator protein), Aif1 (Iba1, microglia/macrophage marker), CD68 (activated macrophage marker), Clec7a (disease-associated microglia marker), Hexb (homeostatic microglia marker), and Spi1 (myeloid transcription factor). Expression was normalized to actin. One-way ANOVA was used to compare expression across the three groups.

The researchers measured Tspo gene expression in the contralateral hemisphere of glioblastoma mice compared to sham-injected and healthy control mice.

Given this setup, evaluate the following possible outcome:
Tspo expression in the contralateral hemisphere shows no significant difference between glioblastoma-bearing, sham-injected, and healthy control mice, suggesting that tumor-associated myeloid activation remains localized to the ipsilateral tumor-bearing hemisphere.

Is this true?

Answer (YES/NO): NO